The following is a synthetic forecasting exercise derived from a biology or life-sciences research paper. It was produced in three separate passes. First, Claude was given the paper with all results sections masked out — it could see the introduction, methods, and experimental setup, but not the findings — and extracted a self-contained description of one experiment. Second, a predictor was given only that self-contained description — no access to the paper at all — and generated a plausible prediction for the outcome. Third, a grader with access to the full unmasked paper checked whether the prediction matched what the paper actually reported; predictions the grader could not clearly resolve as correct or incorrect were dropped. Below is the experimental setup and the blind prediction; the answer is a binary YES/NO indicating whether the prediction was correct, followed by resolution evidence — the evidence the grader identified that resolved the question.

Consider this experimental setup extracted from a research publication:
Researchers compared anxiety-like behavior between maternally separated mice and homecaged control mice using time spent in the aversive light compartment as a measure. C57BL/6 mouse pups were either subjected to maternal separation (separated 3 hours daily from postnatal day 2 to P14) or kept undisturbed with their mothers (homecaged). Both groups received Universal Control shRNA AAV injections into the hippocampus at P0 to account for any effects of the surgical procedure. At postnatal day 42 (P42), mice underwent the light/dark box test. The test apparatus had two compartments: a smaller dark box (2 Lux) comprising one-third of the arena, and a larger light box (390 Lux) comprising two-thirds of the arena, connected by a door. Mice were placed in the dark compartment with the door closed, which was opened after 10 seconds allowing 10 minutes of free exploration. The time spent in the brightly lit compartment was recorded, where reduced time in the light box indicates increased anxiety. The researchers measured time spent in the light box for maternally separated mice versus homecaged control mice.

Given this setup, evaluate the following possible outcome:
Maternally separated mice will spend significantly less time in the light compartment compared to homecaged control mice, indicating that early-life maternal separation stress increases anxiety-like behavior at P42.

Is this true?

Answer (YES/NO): YES